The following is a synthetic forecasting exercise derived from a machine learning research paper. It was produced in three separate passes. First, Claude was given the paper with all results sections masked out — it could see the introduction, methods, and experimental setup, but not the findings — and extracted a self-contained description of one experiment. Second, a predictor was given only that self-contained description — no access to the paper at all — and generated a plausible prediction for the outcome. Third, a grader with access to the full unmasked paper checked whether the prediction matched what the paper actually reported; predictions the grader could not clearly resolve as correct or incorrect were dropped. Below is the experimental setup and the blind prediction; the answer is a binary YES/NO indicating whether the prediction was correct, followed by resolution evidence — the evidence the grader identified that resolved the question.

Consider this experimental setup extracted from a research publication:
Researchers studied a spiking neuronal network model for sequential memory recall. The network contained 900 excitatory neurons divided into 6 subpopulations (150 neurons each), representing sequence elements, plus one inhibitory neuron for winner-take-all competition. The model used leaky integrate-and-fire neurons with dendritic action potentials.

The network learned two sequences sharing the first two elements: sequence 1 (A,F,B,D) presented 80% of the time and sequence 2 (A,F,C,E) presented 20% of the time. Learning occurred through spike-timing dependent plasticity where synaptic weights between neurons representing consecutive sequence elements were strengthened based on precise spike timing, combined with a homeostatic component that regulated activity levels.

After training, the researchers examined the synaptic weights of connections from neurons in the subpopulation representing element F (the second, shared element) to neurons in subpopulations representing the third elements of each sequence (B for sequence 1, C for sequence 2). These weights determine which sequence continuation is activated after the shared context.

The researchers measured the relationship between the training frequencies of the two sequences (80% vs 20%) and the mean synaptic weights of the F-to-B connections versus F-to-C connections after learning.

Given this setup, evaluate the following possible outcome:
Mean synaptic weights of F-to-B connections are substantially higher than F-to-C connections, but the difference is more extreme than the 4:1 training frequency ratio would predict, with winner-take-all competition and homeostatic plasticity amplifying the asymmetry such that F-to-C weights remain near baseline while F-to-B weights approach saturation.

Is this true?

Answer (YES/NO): NO